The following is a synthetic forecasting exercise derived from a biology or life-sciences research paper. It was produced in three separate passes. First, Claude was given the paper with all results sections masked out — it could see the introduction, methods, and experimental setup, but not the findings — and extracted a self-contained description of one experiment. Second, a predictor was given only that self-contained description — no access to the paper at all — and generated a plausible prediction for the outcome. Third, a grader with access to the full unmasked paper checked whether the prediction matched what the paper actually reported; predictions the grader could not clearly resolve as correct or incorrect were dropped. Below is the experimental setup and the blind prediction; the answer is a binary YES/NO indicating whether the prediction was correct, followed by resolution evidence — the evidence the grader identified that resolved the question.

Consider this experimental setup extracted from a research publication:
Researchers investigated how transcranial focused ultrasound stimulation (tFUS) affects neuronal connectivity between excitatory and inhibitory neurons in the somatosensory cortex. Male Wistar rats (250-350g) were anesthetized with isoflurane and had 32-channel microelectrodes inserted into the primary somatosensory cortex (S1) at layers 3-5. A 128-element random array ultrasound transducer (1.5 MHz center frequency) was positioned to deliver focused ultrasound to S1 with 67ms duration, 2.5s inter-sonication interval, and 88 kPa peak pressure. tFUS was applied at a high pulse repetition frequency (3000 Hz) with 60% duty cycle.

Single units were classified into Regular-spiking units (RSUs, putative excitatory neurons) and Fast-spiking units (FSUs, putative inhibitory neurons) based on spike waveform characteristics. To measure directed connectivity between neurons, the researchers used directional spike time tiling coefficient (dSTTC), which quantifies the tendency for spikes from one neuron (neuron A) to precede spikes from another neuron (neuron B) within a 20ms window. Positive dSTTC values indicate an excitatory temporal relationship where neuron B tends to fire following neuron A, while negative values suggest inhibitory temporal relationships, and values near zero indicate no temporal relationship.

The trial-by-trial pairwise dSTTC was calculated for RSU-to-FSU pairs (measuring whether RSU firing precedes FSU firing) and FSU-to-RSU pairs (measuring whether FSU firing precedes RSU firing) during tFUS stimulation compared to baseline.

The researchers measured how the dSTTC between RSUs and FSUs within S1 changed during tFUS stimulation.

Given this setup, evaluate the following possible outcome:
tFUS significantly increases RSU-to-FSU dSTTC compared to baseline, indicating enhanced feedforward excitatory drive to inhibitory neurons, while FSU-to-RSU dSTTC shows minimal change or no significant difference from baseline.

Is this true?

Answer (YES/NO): NO